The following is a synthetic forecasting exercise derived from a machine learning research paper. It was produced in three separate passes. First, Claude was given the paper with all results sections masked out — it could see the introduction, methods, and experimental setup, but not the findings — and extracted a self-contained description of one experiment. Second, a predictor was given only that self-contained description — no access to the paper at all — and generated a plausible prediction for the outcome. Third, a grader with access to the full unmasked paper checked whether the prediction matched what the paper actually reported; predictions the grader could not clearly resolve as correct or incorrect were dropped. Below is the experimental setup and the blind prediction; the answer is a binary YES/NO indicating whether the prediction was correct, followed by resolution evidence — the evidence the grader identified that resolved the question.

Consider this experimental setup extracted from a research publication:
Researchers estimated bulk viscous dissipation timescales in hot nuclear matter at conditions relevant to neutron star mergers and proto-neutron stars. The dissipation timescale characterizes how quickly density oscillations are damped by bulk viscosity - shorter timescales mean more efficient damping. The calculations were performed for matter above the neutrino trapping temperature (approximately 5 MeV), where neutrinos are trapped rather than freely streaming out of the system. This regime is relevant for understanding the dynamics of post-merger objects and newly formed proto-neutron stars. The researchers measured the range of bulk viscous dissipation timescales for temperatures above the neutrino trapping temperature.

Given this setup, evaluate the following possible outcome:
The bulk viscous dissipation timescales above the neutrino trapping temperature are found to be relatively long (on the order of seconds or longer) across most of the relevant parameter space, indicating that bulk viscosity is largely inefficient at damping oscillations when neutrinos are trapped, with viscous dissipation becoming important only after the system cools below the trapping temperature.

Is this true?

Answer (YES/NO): YES